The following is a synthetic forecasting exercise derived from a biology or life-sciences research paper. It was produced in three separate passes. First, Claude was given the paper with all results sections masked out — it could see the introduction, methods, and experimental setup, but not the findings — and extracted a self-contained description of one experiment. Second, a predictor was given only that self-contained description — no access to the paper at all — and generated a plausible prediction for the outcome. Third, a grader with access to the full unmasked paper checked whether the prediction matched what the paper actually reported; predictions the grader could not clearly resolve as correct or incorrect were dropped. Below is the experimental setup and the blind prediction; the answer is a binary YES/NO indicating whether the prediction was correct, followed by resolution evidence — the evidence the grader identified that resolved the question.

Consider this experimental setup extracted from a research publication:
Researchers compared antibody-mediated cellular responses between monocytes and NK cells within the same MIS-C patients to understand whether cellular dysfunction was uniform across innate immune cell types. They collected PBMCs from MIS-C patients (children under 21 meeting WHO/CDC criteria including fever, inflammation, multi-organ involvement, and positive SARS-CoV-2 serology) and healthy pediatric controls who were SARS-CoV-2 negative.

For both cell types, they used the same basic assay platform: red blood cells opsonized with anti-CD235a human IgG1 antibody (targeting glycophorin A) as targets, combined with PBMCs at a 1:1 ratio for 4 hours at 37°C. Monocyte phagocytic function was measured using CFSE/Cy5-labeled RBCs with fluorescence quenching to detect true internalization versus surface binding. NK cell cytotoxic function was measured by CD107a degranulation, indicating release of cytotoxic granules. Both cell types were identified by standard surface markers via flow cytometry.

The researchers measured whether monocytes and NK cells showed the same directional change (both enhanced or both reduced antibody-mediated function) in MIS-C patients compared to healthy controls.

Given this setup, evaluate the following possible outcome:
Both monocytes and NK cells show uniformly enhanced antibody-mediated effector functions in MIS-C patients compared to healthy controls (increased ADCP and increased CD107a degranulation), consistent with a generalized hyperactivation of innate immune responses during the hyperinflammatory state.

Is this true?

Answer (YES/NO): NO